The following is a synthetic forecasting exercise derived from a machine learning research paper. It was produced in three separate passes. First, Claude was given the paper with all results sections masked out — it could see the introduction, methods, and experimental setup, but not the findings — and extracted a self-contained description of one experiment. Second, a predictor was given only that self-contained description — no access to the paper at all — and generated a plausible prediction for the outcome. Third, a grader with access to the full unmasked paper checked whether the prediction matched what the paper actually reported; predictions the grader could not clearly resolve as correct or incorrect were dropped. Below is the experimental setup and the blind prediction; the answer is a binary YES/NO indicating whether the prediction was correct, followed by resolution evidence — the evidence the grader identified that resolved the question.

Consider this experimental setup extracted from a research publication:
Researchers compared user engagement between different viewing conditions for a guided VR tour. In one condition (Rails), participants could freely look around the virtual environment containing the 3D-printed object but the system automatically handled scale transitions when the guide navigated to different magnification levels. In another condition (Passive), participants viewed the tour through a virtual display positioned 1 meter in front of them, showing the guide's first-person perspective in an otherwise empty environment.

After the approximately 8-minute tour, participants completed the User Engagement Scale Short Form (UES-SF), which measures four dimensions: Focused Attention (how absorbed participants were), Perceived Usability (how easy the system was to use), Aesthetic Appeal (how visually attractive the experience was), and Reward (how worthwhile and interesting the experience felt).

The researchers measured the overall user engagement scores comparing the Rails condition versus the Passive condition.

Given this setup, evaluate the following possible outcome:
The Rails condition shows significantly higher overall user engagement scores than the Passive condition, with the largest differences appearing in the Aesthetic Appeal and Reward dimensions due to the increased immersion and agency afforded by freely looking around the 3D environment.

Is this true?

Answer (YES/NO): YES